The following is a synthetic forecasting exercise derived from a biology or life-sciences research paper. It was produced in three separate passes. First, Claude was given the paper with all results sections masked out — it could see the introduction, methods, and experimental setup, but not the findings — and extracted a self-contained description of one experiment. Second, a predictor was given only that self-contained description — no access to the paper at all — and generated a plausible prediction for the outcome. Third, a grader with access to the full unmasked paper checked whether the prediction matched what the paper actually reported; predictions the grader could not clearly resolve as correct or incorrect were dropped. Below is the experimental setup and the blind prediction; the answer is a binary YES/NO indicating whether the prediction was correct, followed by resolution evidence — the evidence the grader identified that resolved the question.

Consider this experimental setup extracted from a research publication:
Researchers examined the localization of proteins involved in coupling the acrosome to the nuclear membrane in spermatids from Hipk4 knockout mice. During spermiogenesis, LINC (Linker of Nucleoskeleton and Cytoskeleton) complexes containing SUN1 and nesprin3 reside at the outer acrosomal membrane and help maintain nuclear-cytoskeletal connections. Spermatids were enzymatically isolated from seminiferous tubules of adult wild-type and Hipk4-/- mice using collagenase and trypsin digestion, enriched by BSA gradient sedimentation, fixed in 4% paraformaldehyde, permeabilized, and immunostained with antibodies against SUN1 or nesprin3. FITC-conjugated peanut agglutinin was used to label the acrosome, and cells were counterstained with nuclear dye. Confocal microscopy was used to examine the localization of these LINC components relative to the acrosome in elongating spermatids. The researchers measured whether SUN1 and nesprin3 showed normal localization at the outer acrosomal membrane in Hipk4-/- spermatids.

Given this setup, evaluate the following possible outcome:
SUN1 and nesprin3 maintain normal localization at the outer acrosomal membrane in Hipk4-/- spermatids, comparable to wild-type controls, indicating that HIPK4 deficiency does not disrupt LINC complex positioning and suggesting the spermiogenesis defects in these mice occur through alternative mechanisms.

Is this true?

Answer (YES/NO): YES